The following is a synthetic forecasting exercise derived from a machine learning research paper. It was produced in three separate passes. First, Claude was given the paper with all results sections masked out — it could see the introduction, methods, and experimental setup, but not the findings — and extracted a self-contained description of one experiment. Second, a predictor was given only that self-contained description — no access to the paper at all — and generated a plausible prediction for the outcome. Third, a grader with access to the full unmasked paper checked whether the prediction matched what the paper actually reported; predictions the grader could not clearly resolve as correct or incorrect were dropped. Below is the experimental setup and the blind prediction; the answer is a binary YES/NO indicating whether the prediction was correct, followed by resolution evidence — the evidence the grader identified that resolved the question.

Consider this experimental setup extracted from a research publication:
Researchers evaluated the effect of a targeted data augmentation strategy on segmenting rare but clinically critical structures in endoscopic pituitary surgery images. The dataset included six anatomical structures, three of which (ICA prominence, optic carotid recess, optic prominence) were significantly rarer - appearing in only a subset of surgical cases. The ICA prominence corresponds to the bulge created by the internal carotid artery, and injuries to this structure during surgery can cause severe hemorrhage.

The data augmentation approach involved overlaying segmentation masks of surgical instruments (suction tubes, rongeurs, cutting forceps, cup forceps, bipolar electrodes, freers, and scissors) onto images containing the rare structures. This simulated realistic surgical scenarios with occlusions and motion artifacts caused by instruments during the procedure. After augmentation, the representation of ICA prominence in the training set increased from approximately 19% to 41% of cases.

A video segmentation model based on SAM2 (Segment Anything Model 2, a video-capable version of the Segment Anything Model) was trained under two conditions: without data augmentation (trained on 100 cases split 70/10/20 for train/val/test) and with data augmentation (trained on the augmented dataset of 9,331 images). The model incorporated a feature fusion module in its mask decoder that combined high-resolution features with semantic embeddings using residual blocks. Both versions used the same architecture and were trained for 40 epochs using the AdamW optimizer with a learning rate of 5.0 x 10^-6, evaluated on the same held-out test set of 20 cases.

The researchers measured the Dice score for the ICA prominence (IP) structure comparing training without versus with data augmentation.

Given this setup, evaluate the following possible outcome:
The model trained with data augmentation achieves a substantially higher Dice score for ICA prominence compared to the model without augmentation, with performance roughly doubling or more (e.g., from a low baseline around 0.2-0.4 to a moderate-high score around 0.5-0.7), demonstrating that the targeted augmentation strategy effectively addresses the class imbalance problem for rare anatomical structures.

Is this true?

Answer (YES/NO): NO